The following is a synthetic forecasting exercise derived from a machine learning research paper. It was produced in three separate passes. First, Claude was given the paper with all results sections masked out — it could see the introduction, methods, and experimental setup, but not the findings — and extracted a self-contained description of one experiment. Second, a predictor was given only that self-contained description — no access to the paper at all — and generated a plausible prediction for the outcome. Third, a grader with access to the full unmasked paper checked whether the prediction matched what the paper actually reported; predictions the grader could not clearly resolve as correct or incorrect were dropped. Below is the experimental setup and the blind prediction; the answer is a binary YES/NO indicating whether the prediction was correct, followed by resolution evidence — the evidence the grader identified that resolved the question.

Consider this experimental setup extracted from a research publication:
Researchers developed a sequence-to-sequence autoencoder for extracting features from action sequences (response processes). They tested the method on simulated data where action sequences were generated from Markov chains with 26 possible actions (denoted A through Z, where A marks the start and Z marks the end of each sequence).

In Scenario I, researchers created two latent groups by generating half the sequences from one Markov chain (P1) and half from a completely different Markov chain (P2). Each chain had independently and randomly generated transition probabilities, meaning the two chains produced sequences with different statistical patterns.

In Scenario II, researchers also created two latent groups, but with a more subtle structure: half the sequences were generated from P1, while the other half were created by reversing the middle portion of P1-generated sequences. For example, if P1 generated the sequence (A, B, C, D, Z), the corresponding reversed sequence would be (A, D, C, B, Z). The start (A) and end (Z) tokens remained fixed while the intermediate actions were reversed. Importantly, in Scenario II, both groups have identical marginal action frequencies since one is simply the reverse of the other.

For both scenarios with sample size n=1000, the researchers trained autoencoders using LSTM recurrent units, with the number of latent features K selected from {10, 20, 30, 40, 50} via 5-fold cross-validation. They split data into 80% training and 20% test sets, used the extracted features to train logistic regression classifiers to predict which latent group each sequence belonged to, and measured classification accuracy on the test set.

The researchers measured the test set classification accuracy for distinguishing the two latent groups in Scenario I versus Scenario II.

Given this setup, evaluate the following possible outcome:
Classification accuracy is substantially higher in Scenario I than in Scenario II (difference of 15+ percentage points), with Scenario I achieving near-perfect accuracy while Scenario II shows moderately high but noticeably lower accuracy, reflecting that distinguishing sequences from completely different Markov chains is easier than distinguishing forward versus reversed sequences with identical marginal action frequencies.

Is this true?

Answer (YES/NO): NO